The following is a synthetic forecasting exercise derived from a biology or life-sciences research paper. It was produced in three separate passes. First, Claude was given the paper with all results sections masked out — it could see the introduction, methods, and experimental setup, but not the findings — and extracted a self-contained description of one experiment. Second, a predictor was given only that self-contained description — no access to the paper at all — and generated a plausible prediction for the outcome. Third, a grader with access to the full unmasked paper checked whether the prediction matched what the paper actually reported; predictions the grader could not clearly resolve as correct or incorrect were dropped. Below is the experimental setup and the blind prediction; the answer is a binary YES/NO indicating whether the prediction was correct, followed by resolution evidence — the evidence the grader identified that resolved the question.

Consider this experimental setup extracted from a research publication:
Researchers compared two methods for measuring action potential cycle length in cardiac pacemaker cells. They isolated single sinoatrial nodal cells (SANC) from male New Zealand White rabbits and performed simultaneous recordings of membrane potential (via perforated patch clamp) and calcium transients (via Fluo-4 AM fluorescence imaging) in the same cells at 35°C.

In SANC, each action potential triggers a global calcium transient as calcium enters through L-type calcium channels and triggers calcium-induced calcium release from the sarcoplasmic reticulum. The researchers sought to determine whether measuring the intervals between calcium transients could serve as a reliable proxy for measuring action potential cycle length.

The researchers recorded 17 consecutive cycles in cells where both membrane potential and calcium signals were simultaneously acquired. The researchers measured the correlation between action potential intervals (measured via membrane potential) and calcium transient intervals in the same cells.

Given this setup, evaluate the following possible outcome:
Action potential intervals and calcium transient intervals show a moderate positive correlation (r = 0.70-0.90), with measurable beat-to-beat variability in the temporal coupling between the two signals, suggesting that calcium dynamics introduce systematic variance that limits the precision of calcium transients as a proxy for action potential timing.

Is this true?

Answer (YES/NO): NO